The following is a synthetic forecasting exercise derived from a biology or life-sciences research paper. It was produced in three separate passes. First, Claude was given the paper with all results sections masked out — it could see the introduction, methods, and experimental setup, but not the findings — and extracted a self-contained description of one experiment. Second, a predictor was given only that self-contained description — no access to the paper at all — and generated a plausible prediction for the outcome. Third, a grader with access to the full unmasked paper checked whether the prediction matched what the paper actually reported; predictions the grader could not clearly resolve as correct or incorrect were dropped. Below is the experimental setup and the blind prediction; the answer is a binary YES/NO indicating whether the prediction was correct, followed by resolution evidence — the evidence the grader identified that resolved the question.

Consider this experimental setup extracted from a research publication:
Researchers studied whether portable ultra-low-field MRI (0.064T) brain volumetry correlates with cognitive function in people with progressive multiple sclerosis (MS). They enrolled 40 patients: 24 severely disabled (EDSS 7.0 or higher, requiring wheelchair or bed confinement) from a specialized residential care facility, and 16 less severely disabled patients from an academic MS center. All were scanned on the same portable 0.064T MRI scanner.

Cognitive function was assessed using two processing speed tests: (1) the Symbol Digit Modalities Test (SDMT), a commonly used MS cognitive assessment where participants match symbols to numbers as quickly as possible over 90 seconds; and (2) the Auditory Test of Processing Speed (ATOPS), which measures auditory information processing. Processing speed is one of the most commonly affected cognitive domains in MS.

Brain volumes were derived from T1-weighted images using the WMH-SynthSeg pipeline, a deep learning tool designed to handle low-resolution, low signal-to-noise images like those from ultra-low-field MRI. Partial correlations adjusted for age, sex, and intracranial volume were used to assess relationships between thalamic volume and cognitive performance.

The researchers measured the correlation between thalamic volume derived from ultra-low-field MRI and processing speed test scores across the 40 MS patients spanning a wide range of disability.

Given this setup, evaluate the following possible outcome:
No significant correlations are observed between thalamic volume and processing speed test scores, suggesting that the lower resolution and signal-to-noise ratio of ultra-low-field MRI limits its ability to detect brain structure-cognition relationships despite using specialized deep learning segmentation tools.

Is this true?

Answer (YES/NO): NO